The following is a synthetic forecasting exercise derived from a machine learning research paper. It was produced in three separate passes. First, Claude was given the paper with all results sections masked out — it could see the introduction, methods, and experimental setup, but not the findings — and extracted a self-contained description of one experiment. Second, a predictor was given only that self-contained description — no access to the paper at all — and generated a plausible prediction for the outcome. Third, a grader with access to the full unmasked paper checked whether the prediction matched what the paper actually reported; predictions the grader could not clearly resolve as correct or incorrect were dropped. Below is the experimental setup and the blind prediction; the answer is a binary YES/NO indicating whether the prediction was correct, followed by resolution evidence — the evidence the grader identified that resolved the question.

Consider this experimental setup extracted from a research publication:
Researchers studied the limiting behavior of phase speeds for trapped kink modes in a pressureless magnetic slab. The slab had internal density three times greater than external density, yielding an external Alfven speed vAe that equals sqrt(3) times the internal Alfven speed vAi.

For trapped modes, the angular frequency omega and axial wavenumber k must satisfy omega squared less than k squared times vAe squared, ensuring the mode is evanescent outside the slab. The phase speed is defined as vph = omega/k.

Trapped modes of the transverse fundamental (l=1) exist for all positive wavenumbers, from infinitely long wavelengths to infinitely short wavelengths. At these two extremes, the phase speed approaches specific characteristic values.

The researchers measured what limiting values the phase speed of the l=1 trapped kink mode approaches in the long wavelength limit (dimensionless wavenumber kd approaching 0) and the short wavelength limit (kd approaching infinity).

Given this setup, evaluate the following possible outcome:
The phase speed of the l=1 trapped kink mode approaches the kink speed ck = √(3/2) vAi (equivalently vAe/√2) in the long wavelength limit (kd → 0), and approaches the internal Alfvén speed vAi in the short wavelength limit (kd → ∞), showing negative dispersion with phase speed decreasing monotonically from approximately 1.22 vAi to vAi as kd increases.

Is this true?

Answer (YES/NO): NO